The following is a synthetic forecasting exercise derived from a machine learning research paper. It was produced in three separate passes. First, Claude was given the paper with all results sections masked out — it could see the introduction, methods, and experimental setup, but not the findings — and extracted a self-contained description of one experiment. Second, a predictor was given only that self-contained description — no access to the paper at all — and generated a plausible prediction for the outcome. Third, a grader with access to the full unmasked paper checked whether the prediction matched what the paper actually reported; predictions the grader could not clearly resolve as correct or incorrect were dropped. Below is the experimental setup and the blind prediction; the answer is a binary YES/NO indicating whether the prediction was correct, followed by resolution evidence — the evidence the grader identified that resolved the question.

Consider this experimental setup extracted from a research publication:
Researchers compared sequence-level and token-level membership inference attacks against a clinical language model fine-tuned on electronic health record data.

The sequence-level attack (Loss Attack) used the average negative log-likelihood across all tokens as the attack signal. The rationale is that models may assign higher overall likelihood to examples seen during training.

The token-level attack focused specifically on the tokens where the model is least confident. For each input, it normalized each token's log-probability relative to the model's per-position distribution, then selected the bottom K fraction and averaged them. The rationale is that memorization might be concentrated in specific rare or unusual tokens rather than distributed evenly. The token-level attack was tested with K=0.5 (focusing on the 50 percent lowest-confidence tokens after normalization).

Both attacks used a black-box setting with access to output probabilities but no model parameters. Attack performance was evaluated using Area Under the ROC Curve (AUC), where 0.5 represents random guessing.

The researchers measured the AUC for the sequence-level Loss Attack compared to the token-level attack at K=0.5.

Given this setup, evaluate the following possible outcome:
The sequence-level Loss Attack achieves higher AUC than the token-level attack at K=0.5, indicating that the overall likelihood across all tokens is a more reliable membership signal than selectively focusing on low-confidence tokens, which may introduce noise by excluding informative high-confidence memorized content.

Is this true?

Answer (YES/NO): NO